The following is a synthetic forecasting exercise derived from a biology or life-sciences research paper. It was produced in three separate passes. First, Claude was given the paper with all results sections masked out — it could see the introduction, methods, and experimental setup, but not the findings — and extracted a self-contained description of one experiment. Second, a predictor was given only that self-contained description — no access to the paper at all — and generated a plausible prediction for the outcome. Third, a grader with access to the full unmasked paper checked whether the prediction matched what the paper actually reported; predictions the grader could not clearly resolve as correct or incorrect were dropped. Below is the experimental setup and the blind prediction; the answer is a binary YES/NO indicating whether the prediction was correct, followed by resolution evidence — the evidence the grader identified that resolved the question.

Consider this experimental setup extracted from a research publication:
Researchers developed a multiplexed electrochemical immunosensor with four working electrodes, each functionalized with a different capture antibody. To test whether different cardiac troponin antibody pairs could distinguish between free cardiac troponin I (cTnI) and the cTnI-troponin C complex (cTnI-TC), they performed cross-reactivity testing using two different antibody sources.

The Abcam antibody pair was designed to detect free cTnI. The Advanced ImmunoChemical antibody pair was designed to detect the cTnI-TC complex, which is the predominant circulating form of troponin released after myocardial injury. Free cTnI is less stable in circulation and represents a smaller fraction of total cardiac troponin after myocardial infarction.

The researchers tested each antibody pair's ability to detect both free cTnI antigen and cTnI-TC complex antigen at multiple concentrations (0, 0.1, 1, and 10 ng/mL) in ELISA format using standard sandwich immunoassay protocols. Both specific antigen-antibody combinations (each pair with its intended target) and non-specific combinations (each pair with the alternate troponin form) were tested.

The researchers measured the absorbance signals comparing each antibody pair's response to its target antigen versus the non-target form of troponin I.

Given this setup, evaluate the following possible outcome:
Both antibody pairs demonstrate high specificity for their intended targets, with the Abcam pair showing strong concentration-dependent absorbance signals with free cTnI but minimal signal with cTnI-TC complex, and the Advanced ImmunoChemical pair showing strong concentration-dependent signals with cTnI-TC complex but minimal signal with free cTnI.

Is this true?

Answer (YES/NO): NO